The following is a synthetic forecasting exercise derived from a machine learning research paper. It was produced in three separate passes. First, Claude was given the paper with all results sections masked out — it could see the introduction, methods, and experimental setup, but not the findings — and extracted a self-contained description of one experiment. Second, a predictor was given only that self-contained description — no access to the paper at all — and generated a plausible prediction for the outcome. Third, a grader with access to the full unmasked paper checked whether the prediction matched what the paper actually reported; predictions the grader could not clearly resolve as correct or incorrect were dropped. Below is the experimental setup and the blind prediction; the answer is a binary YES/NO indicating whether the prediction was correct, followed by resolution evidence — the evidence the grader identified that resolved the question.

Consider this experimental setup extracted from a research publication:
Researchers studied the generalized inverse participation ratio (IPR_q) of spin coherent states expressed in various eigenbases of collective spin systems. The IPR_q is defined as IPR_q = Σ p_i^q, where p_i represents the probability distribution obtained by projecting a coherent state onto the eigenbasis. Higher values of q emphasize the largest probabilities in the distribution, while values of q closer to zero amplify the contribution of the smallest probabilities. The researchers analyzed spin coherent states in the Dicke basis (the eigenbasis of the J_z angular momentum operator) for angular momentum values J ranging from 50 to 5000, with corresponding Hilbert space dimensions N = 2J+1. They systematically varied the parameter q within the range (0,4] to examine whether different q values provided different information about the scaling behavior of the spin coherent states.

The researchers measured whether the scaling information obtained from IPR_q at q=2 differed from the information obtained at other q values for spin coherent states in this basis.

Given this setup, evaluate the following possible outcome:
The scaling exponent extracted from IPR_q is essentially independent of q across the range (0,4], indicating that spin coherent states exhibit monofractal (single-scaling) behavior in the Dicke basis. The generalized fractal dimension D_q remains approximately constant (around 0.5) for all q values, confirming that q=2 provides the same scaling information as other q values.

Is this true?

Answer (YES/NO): YES